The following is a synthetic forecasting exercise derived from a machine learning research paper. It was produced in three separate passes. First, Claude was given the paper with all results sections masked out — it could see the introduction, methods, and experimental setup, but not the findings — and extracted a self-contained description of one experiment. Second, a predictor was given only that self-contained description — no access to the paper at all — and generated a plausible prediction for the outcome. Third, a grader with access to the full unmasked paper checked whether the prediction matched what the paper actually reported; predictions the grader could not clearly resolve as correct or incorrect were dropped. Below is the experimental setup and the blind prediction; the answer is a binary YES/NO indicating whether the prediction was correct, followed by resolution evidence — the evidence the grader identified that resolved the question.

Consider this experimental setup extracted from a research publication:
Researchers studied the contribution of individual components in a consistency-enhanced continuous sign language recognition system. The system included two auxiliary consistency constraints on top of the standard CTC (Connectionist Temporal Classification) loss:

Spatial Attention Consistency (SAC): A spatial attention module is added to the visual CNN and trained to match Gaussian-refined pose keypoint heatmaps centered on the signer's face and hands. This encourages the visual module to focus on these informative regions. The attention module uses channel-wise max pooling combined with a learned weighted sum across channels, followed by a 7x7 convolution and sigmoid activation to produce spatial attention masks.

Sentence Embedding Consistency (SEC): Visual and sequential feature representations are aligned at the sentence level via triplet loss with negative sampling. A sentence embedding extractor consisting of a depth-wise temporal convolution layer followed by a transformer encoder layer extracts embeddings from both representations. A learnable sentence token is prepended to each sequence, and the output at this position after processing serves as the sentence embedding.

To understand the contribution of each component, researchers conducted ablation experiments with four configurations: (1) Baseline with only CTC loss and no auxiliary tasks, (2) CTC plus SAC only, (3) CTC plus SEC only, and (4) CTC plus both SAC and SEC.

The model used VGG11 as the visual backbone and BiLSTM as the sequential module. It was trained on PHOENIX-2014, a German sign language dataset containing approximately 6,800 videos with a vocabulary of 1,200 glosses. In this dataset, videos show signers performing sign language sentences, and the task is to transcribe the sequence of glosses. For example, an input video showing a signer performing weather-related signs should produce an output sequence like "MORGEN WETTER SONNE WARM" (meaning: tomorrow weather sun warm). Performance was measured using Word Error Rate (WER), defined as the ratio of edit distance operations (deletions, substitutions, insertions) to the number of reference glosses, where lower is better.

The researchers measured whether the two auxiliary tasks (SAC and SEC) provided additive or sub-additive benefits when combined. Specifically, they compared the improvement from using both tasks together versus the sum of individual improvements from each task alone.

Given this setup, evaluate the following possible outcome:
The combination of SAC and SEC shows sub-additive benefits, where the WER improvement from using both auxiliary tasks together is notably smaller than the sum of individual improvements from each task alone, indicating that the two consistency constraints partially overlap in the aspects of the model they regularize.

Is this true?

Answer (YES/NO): NO